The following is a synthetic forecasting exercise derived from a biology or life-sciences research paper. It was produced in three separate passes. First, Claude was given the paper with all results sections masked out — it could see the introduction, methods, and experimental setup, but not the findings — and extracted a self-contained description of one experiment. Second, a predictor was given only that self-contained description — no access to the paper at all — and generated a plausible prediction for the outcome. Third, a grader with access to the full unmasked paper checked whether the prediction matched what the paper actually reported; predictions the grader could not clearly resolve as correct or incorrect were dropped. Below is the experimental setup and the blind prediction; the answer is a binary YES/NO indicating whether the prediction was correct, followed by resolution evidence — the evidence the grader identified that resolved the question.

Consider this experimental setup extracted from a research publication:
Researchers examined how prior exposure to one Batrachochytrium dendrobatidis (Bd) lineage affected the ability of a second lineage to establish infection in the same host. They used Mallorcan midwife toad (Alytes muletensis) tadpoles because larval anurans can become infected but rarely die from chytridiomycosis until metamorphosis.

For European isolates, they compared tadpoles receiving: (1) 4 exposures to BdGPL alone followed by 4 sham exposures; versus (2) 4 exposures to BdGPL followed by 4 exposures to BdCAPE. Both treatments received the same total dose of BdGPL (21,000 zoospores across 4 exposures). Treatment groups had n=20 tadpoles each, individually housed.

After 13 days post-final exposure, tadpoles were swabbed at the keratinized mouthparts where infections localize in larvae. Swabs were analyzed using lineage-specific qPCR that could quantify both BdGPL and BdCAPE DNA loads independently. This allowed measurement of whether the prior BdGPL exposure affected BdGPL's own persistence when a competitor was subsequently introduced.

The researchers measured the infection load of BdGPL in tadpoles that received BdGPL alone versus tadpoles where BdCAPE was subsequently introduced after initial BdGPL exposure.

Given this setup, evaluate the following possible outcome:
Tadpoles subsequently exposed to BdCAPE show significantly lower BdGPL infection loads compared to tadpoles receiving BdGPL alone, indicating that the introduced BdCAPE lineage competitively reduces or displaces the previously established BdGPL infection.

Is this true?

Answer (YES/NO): NO